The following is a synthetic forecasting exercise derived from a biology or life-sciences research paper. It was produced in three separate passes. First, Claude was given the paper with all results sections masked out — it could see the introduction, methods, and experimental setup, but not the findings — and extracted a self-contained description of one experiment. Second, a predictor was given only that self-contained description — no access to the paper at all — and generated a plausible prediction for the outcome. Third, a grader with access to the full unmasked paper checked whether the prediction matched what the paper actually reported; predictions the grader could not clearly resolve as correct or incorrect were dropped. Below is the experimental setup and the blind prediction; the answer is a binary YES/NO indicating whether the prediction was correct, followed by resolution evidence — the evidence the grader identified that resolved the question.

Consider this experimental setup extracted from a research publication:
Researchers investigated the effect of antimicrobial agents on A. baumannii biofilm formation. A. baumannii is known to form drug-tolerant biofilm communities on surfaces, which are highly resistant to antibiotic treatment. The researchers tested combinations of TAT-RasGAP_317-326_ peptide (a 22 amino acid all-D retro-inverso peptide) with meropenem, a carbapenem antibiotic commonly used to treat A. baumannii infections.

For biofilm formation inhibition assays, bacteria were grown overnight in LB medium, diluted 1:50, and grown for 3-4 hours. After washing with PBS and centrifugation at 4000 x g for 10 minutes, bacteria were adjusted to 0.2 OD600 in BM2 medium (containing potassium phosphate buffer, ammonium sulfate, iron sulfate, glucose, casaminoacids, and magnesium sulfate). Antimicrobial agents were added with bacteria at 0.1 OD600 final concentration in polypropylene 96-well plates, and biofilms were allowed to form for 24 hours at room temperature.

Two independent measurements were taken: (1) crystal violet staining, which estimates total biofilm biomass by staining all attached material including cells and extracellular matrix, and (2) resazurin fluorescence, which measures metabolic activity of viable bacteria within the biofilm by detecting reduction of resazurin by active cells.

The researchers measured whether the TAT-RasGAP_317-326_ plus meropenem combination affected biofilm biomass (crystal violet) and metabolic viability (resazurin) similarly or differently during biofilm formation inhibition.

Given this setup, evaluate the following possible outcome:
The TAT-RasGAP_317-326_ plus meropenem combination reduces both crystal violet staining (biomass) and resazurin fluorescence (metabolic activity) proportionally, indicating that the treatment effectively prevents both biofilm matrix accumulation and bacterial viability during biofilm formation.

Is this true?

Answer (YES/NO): YES